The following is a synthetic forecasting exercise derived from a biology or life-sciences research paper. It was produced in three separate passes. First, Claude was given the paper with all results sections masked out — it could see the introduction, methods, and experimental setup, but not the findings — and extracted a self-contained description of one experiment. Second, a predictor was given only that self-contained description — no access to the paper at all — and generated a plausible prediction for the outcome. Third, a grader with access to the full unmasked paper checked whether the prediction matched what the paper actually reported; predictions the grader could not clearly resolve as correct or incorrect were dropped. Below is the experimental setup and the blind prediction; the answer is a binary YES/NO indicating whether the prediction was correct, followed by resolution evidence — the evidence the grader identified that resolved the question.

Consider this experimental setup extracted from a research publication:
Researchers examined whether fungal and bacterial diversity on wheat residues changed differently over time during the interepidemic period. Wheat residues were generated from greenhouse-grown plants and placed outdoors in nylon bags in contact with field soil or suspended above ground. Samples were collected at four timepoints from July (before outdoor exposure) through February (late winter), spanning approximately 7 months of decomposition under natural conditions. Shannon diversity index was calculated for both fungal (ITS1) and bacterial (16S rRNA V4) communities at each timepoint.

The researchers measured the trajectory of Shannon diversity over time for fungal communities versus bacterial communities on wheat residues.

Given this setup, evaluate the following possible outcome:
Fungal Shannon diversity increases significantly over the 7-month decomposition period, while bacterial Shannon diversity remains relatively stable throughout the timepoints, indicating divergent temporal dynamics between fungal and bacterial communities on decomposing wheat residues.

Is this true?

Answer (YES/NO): NO